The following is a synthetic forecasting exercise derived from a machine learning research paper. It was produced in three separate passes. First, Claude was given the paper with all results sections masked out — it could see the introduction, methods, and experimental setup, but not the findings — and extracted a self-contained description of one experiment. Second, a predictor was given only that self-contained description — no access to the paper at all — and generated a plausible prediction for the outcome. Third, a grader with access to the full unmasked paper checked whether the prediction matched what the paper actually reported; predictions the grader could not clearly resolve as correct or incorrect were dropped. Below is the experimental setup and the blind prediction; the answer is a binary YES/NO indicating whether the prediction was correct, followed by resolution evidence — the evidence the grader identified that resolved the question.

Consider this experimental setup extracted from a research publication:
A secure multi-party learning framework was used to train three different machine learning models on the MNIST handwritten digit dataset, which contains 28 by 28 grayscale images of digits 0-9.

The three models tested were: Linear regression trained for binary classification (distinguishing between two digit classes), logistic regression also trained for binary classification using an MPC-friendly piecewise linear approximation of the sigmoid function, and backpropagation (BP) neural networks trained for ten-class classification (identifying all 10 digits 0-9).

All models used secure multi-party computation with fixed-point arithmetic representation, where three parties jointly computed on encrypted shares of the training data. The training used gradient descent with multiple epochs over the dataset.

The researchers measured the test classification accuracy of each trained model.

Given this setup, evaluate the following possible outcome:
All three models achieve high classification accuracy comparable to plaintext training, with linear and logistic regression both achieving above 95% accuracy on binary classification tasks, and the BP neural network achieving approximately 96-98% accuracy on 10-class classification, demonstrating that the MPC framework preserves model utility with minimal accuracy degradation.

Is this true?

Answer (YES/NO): YES